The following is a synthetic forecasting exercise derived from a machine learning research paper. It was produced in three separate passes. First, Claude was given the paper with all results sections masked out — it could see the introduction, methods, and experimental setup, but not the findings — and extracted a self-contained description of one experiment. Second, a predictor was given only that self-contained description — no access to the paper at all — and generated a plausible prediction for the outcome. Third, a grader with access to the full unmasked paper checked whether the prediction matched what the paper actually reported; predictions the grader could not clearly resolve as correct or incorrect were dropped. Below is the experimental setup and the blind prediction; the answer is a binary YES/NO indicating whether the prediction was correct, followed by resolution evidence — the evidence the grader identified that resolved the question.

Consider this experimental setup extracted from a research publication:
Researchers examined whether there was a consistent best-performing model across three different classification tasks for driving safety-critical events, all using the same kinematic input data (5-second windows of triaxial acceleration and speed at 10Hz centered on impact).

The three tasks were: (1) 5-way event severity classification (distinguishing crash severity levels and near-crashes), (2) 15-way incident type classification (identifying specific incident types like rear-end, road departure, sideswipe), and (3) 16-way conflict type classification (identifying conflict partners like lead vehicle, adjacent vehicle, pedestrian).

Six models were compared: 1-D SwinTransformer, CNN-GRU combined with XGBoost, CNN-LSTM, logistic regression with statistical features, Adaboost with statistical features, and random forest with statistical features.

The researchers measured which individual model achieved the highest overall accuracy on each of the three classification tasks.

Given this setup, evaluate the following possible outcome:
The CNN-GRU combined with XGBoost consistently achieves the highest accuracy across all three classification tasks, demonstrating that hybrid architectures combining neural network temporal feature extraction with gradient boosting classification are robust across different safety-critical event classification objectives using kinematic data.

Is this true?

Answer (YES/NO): NO